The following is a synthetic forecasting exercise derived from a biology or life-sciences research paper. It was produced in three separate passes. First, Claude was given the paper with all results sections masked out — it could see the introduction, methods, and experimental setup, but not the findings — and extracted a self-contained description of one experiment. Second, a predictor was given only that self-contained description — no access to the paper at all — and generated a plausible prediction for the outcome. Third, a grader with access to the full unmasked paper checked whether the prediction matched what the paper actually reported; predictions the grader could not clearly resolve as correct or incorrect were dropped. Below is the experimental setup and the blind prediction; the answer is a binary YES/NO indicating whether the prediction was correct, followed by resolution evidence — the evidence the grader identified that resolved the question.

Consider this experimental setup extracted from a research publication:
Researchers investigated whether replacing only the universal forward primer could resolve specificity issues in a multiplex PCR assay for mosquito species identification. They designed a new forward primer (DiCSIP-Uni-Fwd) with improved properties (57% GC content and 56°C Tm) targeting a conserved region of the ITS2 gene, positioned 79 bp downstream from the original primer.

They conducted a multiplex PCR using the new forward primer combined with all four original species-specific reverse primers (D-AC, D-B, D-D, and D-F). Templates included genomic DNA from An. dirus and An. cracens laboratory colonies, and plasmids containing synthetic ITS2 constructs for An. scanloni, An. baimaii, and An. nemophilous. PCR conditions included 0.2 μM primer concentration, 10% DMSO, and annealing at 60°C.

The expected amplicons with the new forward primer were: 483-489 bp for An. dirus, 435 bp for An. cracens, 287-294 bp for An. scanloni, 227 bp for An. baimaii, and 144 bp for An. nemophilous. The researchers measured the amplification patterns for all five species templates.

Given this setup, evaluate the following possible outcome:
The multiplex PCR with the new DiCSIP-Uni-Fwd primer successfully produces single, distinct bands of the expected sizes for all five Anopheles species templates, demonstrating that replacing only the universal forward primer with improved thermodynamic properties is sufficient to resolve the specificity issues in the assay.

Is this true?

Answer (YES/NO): NO